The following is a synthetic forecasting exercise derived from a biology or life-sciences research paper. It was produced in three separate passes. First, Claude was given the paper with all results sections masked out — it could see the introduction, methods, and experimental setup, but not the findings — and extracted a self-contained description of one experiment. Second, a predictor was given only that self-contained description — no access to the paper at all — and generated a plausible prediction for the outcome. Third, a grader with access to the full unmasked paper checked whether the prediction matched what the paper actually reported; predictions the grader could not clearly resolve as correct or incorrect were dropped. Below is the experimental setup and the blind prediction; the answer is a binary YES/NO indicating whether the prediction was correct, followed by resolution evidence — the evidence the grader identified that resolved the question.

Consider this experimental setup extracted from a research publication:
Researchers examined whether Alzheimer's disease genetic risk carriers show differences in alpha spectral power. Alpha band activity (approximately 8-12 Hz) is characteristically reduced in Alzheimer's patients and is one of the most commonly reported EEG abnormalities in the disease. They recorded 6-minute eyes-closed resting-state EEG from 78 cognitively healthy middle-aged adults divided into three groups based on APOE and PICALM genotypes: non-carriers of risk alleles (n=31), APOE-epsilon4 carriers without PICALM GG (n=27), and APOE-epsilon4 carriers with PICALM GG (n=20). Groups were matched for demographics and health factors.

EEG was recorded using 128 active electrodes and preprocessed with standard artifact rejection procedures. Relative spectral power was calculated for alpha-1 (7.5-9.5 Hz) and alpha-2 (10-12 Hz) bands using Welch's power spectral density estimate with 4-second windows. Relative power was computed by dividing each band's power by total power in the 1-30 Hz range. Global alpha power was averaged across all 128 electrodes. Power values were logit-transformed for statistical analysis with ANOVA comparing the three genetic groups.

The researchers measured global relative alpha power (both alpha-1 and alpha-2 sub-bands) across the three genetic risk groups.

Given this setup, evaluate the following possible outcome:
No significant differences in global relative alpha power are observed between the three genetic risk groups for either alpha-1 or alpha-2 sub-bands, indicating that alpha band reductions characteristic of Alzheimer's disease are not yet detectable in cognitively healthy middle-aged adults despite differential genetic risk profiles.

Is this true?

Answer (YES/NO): NO